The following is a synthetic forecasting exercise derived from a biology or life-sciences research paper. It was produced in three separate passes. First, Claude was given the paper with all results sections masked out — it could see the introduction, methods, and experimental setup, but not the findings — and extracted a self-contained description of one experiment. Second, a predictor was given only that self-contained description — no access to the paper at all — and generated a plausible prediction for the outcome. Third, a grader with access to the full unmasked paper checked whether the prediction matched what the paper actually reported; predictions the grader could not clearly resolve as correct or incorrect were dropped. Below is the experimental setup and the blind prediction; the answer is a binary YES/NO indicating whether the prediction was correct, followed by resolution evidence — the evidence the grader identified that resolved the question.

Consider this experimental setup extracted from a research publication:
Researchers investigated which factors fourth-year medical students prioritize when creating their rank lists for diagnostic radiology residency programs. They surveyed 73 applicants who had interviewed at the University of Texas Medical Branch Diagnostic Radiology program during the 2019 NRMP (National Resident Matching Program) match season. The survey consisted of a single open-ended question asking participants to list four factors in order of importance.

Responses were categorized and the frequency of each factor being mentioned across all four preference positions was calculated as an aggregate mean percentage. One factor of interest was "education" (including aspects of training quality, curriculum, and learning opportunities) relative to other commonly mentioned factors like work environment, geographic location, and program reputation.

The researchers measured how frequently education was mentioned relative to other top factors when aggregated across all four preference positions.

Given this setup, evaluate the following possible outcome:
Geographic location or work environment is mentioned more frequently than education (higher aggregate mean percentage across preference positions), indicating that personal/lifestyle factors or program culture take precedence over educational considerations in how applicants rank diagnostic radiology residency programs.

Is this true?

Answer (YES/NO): YES